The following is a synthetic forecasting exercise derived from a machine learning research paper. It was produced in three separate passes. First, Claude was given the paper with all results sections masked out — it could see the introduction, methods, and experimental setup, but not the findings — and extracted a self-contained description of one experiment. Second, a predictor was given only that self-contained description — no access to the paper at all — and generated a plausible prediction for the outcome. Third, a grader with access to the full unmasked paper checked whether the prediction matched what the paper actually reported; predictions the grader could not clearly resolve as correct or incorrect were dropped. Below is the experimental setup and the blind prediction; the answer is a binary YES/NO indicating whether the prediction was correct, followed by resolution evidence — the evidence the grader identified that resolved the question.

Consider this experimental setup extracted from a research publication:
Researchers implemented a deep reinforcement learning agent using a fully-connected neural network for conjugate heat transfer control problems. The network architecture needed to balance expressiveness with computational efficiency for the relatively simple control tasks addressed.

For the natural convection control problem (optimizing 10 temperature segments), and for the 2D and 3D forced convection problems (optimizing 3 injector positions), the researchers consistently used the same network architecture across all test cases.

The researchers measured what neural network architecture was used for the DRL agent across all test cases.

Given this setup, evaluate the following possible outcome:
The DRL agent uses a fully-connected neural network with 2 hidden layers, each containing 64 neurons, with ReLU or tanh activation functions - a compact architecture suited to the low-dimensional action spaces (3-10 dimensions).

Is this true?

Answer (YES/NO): NO